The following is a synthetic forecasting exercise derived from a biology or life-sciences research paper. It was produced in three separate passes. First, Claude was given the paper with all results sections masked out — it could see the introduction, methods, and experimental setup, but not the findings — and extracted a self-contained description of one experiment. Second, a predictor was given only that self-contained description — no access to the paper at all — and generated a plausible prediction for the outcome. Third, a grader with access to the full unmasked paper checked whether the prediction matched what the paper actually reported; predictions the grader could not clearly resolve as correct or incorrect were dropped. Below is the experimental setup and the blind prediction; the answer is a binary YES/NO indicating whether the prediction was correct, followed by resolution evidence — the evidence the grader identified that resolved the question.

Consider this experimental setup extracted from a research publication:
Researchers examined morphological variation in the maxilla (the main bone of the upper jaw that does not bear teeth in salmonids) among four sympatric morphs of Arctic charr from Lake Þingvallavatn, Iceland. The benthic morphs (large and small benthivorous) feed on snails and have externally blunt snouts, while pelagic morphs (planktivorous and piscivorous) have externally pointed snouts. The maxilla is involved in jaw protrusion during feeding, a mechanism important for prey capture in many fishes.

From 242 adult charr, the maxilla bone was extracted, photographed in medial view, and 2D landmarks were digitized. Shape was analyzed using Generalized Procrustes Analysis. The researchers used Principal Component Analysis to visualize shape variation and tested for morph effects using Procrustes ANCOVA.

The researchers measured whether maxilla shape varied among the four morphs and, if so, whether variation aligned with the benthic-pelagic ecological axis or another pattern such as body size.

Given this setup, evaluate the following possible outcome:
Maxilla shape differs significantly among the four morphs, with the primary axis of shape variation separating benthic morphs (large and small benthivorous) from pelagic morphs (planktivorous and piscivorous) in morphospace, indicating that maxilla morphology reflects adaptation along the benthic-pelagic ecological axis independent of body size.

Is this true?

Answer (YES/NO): NO